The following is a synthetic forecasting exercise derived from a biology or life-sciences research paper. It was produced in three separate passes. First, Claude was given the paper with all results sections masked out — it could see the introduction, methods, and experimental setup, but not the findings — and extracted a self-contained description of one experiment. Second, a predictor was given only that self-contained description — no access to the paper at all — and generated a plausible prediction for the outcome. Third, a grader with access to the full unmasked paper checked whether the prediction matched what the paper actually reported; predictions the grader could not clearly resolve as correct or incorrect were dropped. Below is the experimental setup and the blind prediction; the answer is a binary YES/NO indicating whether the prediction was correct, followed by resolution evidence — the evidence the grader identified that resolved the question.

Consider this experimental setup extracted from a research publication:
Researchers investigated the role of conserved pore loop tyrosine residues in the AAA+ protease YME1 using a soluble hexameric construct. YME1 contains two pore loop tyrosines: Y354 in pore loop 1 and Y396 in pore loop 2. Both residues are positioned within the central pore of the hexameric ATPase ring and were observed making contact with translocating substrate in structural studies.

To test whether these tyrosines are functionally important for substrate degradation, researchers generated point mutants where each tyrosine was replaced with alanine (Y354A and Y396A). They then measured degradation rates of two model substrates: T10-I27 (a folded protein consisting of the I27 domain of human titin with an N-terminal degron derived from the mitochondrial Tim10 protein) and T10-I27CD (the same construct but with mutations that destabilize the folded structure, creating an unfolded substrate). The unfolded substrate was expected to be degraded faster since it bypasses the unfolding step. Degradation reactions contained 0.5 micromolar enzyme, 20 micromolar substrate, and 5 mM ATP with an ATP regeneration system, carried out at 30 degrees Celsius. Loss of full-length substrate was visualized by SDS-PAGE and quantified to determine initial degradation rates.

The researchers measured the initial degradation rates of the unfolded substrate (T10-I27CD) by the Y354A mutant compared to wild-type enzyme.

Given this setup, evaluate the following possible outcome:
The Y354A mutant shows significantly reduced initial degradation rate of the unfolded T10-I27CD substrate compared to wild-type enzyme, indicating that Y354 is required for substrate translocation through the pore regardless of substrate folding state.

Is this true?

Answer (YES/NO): YES